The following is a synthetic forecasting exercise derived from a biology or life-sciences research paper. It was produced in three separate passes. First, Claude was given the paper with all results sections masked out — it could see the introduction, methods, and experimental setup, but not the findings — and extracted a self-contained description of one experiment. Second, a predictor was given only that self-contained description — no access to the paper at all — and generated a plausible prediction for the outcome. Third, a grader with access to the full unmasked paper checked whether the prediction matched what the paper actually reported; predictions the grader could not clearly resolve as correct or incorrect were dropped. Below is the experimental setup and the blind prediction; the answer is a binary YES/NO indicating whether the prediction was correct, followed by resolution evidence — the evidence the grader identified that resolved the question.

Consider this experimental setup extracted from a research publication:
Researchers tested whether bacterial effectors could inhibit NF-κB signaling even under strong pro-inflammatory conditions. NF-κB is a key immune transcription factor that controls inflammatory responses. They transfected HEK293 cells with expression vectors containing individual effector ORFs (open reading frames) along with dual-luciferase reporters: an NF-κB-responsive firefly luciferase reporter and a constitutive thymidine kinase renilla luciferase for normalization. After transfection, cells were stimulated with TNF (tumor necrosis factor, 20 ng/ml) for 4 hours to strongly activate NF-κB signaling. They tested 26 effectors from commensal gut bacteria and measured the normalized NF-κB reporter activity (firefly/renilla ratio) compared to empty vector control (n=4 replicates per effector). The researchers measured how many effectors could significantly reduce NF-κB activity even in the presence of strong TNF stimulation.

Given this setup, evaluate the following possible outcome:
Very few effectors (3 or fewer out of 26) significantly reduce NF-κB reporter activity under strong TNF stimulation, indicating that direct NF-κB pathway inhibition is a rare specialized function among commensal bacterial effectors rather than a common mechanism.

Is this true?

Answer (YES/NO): YES